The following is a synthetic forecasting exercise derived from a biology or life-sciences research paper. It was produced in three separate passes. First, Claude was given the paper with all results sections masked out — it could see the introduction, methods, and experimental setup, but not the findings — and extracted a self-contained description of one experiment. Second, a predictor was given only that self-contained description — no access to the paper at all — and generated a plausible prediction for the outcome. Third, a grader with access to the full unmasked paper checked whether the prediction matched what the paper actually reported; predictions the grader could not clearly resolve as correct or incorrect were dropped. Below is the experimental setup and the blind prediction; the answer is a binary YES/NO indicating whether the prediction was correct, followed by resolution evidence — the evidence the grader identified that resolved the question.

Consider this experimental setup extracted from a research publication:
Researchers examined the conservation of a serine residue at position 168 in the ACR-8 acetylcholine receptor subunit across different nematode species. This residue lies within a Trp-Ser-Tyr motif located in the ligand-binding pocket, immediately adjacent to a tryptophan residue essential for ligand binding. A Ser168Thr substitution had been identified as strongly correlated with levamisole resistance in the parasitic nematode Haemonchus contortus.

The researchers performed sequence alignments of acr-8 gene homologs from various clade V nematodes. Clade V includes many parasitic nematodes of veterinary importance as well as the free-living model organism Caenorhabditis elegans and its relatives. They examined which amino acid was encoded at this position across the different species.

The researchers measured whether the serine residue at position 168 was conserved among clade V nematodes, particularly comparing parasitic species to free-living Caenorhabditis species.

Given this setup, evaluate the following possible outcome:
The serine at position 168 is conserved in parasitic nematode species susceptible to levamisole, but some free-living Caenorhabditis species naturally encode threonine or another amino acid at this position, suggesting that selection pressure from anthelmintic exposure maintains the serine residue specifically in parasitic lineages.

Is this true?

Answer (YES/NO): YES